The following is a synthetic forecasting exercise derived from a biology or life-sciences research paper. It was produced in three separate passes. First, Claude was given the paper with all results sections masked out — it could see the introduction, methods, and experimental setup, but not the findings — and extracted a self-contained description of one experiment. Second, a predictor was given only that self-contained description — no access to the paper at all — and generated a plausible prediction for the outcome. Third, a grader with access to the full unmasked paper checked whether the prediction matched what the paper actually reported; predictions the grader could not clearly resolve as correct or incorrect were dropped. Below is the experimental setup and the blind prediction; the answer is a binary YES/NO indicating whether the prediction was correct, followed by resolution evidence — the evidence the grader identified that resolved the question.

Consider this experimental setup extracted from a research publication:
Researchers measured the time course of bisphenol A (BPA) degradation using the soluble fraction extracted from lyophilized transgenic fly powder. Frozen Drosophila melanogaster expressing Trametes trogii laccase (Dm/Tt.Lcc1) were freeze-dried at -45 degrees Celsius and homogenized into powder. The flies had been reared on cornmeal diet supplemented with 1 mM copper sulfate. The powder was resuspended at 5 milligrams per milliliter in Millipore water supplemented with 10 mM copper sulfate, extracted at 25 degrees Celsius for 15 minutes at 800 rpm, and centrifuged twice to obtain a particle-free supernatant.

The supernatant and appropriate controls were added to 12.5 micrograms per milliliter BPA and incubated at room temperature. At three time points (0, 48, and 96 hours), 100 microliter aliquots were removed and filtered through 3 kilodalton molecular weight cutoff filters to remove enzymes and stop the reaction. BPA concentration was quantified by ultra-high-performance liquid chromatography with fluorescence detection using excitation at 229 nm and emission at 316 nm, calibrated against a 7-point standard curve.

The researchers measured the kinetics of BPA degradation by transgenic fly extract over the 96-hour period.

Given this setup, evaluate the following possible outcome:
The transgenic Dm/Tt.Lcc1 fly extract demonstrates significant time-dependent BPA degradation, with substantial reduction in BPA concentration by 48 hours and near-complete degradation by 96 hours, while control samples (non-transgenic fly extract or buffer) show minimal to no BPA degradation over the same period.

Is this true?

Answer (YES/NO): YES